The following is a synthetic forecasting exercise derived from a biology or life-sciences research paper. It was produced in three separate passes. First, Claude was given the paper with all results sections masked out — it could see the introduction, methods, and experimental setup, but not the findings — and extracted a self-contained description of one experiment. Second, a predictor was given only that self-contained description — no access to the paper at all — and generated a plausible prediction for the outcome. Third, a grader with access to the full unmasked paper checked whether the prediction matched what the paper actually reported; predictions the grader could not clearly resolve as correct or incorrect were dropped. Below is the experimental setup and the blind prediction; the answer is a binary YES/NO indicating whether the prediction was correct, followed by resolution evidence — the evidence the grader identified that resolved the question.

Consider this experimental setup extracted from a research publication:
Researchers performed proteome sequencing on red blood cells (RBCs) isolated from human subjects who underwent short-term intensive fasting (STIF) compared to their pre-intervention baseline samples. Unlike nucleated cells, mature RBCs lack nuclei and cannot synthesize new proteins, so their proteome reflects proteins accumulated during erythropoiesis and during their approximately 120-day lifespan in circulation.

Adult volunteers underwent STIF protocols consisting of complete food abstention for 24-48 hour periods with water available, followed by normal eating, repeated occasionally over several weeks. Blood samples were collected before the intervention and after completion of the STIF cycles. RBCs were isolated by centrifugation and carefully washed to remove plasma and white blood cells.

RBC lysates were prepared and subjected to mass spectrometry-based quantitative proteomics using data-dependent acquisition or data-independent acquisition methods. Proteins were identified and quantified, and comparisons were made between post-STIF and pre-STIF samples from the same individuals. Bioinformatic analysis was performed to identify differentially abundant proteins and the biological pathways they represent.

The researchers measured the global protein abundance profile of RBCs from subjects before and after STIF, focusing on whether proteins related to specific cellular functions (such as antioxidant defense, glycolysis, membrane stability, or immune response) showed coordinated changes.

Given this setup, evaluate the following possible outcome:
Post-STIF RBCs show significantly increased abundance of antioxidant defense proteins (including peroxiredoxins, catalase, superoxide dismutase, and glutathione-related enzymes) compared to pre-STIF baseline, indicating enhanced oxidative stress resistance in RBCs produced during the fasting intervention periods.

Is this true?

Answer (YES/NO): NO